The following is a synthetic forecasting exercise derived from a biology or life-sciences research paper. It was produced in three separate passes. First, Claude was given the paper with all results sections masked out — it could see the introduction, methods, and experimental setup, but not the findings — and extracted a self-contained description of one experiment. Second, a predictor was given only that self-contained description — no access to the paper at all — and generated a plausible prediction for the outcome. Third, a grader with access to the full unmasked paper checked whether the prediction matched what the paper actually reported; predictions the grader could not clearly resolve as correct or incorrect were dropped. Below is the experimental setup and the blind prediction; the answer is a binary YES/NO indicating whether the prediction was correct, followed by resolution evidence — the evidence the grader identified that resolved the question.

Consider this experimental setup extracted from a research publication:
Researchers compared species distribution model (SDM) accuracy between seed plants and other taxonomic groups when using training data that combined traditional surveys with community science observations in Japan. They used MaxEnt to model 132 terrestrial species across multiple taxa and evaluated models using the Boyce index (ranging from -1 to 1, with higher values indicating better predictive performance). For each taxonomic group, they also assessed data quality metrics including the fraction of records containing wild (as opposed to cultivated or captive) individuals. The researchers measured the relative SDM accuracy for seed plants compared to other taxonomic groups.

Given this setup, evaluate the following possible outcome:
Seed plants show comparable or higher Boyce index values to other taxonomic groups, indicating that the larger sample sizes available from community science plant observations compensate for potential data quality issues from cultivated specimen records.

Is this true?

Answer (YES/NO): NO